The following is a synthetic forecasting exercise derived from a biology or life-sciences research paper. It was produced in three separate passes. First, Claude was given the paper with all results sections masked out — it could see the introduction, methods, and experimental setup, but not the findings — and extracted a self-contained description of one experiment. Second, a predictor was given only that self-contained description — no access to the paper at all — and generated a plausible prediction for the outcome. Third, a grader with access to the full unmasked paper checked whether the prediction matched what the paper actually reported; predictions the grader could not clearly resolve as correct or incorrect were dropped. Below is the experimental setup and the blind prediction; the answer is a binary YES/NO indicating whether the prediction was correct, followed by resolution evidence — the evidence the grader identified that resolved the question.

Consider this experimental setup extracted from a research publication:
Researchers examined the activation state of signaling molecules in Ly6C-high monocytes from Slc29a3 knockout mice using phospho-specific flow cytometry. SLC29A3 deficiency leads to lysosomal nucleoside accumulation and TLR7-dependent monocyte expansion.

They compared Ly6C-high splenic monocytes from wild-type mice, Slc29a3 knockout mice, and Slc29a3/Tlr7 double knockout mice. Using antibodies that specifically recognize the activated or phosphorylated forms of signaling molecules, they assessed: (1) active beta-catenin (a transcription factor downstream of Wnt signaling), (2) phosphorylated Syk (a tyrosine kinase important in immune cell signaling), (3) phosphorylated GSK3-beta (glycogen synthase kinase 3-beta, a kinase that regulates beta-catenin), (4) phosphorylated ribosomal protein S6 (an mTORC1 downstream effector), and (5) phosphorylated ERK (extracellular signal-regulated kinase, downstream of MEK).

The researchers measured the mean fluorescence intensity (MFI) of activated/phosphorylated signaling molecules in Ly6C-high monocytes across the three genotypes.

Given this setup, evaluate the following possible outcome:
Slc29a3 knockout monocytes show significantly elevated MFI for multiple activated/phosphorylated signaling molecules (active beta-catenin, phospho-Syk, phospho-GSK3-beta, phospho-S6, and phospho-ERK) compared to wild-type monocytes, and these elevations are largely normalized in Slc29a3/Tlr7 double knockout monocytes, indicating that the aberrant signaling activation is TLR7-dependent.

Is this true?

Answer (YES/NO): NO